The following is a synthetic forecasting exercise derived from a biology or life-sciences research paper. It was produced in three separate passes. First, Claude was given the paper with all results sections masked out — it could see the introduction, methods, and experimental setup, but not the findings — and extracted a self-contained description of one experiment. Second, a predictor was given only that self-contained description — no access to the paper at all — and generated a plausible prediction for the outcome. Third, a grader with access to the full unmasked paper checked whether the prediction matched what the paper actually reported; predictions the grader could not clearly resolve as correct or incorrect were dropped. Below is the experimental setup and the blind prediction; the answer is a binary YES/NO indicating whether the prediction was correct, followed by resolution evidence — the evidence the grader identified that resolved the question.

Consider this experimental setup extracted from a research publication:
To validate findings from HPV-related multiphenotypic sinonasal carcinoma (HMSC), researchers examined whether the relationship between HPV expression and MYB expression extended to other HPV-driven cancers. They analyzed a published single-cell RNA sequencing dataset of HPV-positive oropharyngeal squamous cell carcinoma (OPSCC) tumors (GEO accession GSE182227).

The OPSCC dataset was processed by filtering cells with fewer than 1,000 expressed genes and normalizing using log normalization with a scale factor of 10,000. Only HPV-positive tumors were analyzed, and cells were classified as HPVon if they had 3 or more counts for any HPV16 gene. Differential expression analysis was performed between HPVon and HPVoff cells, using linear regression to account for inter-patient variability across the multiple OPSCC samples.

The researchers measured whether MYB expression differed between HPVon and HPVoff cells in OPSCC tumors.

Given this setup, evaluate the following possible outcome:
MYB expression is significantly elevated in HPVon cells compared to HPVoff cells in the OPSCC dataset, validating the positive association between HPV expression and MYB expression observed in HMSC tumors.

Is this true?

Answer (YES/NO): YES